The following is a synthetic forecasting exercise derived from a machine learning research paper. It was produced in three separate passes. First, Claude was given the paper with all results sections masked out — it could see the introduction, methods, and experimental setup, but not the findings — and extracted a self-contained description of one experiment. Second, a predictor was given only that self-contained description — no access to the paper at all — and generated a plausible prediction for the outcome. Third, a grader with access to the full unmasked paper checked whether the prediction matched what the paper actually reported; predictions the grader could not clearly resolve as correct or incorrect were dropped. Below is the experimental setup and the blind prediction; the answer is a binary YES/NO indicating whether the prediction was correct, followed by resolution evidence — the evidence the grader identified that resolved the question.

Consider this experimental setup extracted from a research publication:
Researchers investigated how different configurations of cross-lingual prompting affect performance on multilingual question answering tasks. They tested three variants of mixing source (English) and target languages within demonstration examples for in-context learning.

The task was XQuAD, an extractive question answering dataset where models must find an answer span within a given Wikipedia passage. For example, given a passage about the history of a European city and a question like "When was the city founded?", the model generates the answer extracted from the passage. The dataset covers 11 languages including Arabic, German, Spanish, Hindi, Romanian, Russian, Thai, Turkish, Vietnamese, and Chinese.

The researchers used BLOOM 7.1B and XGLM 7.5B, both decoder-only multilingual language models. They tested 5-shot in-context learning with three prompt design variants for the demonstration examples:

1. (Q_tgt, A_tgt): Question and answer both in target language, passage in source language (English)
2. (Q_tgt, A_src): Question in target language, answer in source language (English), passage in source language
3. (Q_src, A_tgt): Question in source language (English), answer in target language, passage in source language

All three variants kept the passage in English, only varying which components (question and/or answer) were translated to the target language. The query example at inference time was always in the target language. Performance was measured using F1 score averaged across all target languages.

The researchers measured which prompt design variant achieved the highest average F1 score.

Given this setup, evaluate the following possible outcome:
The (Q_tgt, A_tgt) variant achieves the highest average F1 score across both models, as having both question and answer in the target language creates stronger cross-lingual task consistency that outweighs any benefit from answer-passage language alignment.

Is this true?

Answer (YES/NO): YES